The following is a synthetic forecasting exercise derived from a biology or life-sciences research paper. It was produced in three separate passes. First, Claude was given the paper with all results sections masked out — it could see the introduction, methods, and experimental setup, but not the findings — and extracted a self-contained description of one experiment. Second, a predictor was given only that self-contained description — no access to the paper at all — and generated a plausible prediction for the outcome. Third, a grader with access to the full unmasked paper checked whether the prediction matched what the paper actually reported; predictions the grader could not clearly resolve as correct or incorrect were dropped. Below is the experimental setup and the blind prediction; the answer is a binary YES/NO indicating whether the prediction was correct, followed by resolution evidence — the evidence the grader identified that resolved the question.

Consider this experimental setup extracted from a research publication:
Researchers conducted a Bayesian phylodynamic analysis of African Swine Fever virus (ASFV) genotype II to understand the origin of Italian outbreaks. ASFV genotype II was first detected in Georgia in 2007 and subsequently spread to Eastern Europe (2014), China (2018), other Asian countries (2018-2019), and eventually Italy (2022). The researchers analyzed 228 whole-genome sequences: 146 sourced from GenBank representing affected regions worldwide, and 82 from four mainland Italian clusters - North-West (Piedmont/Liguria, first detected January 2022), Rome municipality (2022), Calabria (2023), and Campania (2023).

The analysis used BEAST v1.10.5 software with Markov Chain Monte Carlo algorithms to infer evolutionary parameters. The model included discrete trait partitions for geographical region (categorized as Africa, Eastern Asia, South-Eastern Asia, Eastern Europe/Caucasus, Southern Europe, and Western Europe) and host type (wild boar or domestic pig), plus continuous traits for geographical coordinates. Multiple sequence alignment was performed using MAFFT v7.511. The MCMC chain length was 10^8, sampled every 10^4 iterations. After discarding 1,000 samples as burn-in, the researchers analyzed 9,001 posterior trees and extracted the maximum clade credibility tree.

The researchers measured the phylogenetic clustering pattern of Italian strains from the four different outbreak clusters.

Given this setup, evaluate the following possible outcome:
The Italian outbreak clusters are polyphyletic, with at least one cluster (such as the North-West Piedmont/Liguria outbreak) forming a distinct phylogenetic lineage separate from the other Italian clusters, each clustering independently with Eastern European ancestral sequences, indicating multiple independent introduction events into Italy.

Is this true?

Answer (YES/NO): NO